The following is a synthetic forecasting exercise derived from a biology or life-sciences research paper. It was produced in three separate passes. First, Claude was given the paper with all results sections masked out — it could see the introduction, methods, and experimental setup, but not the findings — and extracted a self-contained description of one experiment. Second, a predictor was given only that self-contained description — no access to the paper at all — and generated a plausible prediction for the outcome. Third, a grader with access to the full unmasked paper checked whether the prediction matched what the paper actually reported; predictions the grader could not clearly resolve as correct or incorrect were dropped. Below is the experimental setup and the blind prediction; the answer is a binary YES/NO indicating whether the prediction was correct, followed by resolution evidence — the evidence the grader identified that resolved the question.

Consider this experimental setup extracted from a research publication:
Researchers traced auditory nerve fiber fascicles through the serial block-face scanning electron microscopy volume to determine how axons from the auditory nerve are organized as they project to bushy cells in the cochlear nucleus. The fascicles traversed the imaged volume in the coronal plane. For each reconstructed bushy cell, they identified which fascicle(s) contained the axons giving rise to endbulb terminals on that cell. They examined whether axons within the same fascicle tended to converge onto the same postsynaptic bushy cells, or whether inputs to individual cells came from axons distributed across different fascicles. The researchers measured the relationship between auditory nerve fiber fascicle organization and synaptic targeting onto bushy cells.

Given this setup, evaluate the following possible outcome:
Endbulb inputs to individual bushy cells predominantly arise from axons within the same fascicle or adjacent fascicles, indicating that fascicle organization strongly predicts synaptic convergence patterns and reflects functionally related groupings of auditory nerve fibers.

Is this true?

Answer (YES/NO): NO